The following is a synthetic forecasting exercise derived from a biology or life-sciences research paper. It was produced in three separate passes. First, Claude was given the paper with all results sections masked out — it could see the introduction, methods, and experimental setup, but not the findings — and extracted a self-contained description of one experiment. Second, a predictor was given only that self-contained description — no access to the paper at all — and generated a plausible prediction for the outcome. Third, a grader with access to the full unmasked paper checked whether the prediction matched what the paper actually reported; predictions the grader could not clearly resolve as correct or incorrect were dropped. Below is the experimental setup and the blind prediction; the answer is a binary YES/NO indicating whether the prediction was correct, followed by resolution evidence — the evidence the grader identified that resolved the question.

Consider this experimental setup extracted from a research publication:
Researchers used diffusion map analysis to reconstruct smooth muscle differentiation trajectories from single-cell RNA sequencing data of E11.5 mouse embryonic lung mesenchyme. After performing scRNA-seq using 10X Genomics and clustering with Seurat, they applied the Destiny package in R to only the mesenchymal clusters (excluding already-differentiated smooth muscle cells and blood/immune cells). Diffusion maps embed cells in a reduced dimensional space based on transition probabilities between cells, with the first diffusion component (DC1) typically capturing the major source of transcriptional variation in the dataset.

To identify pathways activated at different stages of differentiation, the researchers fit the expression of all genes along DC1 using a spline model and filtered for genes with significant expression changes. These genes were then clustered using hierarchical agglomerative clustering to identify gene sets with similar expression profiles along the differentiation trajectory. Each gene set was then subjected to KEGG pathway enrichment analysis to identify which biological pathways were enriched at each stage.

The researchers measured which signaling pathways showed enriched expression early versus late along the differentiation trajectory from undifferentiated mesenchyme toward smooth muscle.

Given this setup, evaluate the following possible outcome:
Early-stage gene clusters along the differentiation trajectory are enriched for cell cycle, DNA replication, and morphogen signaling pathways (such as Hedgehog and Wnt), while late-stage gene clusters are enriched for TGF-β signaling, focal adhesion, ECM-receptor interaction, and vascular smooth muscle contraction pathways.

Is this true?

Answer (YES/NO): NO